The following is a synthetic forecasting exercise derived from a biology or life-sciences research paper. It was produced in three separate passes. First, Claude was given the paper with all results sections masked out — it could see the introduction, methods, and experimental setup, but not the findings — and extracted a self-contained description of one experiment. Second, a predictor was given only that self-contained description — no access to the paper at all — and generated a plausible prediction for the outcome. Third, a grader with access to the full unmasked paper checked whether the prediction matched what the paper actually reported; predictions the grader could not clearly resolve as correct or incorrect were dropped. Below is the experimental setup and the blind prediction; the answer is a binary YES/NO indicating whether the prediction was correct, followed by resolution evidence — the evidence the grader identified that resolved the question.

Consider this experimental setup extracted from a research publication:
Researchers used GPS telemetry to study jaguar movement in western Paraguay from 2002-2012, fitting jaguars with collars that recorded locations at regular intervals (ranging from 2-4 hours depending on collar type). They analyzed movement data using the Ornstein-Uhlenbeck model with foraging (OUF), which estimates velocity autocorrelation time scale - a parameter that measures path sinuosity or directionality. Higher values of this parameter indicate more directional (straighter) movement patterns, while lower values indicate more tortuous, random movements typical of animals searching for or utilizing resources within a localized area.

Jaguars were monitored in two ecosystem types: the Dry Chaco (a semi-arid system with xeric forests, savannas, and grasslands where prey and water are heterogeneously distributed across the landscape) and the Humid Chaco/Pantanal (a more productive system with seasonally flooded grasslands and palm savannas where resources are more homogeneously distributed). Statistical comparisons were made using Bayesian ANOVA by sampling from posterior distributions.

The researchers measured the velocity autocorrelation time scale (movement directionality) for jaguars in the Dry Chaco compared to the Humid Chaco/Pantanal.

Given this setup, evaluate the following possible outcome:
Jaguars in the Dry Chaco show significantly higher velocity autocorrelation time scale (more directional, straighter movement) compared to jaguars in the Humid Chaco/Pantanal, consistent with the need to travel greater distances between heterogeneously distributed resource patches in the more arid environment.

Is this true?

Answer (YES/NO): YES